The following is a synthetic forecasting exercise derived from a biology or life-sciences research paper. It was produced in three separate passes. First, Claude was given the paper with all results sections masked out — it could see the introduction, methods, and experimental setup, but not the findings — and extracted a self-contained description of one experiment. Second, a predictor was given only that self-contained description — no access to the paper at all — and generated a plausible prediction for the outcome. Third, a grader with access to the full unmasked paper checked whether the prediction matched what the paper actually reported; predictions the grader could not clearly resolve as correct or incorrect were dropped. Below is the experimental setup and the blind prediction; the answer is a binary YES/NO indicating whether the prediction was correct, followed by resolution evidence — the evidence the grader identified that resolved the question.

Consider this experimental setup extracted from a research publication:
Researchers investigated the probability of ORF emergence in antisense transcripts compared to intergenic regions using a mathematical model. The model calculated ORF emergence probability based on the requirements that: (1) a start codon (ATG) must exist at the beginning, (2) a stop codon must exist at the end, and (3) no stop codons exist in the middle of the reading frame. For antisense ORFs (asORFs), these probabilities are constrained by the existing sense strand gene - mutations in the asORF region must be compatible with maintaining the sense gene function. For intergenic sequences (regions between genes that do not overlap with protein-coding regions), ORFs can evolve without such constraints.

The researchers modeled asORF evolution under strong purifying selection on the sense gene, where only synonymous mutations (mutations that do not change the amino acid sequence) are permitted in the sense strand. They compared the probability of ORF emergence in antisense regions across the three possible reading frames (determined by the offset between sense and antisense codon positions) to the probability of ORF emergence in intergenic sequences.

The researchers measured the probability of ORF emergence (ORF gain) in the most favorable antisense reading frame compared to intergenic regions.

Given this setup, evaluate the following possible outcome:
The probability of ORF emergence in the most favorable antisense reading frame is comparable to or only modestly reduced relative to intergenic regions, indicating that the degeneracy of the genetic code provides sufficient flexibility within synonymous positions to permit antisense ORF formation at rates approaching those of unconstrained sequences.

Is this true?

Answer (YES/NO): NO